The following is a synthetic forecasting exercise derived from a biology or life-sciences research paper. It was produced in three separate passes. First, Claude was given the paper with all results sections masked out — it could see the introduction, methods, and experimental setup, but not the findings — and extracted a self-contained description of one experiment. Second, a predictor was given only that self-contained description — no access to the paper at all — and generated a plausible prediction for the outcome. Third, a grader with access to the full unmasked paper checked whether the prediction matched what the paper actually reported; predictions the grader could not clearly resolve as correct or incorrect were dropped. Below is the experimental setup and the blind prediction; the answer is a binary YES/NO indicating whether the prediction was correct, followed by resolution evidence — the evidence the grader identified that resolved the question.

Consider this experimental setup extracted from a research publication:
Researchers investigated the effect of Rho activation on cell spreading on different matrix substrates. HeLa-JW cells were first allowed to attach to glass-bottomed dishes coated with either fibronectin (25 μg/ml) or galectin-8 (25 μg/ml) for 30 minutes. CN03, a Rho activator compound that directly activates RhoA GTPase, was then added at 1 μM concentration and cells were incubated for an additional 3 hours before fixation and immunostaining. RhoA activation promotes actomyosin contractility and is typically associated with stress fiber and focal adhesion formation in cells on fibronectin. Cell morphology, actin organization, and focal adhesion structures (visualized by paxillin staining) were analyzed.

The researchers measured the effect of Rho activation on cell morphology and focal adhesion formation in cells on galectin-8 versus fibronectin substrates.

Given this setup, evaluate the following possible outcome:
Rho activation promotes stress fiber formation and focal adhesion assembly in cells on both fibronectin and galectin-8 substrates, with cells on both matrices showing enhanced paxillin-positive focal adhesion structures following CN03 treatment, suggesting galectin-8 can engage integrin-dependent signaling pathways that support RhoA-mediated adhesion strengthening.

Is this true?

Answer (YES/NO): NO